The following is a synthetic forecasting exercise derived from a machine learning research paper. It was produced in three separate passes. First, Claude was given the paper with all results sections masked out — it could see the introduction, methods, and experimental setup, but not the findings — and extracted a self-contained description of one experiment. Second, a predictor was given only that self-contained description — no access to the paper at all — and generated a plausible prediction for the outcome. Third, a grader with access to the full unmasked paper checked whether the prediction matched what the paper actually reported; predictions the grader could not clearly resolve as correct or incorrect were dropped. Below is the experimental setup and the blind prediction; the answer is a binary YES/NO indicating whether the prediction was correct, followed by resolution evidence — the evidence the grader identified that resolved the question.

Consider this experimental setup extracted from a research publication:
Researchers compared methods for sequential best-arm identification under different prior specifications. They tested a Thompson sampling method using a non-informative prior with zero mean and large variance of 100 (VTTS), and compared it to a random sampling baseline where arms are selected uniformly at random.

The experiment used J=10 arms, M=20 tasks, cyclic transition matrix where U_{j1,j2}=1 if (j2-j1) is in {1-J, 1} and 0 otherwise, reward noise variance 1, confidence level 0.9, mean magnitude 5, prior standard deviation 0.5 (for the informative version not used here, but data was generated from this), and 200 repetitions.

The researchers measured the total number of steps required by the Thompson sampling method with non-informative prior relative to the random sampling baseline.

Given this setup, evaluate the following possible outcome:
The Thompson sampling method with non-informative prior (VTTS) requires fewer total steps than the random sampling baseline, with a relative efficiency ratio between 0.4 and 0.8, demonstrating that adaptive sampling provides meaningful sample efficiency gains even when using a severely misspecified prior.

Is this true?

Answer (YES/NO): YES